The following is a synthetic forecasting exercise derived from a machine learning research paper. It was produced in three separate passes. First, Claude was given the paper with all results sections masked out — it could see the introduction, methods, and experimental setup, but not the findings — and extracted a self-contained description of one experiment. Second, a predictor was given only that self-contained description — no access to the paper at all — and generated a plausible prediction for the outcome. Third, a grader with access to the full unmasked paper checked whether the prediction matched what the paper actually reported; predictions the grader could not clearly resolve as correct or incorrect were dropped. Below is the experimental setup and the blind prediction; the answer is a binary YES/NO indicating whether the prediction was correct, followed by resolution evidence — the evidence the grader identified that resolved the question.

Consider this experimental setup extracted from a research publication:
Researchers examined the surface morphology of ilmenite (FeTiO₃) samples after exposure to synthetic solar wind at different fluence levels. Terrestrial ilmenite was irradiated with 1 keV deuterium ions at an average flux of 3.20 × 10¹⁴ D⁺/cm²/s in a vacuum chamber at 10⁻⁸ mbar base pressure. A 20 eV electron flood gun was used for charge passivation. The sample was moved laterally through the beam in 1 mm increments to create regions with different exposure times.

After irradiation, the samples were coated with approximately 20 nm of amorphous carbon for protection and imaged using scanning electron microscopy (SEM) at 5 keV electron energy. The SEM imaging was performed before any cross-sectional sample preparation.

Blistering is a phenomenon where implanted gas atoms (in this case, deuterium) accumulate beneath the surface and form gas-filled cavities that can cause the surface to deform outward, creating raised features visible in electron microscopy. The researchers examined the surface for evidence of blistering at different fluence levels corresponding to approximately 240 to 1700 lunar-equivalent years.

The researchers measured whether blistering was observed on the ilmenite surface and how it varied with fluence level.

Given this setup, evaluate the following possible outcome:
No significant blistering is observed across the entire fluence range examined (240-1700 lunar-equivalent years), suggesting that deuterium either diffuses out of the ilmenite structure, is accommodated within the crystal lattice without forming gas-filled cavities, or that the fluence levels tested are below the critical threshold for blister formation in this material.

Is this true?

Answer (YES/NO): NO